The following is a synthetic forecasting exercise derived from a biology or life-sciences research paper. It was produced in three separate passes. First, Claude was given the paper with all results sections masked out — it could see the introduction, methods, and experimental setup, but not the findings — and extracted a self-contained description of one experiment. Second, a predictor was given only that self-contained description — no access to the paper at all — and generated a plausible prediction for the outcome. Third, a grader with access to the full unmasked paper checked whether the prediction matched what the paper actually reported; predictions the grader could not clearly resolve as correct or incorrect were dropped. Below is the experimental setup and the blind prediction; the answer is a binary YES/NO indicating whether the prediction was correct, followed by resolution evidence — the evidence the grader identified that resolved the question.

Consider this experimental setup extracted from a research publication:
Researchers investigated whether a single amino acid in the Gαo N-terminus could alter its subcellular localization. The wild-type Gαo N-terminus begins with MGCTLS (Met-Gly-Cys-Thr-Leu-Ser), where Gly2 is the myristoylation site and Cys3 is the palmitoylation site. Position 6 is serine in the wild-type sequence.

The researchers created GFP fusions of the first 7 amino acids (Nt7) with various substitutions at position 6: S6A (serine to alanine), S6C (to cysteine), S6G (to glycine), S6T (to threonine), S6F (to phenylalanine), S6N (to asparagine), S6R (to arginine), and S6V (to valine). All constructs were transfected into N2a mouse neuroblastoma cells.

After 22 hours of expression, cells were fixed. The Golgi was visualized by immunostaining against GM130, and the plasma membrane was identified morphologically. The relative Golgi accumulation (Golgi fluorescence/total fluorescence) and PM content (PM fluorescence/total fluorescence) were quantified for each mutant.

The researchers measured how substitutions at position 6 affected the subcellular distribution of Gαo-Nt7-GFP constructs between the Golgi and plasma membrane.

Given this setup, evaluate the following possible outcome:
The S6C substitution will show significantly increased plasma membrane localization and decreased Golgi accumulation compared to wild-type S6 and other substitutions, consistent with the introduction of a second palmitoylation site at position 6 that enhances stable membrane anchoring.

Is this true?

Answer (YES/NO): YES